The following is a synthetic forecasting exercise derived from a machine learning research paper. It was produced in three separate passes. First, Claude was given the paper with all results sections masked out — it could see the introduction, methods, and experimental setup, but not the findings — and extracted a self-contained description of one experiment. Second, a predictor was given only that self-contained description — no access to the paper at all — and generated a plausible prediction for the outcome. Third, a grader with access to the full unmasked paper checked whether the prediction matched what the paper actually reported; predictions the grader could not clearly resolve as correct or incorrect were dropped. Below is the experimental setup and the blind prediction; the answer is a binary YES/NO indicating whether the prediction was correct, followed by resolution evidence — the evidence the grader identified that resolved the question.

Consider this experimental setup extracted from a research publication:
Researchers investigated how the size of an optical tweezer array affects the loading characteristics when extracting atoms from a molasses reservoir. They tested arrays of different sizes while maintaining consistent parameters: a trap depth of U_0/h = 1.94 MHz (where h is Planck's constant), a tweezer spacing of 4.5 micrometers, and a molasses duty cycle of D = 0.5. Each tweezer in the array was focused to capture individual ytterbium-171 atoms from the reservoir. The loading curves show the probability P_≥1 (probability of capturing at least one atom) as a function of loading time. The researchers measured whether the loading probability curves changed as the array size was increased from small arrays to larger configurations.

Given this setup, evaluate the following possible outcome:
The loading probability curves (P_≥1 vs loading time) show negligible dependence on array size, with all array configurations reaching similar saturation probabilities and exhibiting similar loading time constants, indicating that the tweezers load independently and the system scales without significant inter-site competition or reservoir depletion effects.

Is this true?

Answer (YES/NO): YES